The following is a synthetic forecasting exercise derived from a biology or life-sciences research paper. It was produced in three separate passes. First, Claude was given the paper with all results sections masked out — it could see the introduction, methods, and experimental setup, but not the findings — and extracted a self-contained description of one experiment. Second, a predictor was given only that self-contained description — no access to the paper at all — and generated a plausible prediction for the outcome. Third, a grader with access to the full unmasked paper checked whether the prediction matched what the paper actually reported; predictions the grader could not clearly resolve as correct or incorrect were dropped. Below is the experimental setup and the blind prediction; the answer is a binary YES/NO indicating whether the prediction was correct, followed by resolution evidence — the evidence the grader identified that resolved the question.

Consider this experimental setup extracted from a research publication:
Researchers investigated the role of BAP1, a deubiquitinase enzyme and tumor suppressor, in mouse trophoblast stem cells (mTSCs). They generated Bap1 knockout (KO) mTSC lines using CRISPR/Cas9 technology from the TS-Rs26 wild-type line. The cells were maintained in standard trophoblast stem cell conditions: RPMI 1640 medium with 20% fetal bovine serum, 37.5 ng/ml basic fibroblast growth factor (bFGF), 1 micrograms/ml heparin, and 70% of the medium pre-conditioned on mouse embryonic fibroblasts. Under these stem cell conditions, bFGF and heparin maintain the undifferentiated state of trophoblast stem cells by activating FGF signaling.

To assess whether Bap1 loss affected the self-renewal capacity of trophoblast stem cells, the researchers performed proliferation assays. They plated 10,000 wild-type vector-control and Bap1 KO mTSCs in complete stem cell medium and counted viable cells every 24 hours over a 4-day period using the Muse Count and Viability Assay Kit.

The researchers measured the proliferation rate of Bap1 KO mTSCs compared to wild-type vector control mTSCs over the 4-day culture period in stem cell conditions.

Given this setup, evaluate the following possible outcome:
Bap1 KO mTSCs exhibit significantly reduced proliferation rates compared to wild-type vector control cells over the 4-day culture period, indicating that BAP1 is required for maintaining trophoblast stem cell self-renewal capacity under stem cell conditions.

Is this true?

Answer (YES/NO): NO